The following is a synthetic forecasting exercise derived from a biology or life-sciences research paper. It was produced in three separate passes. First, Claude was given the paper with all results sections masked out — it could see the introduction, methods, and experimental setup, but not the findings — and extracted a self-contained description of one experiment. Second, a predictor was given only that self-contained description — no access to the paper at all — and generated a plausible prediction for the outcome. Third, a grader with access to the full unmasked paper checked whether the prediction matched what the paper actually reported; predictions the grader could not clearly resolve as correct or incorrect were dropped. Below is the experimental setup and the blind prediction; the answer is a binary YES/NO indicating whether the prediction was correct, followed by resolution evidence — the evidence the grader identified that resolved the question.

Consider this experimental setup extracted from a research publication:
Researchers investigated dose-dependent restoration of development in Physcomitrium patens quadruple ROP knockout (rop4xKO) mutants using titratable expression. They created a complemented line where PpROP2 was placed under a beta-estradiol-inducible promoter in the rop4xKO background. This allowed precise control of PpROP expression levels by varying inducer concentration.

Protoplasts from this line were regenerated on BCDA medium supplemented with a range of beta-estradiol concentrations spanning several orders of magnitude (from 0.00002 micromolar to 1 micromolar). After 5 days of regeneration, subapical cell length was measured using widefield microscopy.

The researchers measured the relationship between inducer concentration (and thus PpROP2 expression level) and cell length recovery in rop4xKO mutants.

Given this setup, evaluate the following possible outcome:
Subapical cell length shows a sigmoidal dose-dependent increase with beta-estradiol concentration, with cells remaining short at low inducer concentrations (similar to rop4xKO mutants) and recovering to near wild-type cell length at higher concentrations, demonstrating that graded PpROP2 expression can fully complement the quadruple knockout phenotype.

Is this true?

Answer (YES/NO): NO